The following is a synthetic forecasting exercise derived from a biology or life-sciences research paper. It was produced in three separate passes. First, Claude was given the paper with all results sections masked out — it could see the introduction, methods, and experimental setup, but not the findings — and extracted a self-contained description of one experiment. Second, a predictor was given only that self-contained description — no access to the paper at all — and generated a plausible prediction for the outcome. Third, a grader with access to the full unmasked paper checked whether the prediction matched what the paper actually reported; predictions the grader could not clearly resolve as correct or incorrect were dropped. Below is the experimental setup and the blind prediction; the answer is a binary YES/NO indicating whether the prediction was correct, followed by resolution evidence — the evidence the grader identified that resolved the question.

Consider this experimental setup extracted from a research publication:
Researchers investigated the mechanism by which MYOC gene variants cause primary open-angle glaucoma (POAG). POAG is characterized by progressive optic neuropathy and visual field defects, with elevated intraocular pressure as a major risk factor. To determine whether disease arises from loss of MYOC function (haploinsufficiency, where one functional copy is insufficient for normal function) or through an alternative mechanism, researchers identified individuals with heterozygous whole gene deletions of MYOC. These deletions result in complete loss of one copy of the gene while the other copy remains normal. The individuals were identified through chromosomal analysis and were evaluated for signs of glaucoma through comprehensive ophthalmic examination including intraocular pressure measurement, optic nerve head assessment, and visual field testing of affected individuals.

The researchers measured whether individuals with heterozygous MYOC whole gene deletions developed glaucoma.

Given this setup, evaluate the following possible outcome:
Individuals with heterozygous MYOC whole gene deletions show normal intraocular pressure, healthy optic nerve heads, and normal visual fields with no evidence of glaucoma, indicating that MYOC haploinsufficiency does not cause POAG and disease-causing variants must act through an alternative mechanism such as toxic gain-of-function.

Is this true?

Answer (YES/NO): YES